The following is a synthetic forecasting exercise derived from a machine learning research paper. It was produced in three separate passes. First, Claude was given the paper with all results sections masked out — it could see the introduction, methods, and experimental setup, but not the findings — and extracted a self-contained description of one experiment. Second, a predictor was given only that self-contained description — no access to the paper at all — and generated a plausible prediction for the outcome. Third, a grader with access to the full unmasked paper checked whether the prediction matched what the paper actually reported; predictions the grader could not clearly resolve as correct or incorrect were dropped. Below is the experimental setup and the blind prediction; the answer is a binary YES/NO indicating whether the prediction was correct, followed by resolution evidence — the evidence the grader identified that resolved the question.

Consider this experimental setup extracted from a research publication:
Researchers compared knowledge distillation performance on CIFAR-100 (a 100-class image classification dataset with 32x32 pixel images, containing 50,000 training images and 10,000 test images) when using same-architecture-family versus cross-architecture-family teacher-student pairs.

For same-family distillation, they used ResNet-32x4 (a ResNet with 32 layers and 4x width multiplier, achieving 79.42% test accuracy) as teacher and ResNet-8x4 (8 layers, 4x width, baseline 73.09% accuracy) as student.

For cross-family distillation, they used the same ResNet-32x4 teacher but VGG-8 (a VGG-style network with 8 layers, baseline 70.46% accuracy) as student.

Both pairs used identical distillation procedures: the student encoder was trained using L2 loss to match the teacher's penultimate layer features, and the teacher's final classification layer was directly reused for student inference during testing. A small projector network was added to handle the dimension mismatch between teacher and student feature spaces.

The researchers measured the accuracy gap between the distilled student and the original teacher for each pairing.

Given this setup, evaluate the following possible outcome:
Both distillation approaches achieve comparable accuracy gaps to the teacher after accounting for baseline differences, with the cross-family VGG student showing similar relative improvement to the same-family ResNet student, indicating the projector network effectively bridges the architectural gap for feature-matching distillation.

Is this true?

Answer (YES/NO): NO